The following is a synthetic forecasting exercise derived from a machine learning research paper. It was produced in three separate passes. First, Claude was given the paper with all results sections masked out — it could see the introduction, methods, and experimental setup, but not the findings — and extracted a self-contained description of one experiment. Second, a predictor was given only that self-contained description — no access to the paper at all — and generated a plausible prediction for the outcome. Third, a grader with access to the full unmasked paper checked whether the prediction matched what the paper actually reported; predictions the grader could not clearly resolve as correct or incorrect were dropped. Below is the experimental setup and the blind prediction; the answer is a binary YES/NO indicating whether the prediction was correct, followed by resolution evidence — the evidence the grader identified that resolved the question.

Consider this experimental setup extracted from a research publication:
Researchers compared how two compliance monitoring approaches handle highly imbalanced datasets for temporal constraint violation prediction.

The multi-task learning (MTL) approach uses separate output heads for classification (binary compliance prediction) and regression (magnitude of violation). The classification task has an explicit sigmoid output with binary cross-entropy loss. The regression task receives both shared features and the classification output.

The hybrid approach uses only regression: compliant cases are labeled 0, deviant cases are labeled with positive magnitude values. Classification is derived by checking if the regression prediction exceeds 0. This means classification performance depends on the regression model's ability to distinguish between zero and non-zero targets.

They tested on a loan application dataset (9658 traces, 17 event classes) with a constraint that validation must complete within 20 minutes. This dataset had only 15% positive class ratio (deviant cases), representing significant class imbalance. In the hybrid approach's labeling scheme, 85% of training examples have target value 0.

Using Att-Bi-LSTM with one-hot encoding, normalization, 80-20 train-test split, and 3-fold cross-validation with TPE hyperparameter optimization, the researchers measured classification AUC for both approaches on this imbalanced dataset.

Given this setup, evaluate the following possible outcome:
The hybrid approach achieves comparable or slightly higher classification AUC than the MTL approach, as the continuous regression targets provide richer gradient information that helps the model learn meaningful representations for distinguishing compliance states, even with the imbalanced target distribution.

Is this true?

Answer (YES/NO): NO